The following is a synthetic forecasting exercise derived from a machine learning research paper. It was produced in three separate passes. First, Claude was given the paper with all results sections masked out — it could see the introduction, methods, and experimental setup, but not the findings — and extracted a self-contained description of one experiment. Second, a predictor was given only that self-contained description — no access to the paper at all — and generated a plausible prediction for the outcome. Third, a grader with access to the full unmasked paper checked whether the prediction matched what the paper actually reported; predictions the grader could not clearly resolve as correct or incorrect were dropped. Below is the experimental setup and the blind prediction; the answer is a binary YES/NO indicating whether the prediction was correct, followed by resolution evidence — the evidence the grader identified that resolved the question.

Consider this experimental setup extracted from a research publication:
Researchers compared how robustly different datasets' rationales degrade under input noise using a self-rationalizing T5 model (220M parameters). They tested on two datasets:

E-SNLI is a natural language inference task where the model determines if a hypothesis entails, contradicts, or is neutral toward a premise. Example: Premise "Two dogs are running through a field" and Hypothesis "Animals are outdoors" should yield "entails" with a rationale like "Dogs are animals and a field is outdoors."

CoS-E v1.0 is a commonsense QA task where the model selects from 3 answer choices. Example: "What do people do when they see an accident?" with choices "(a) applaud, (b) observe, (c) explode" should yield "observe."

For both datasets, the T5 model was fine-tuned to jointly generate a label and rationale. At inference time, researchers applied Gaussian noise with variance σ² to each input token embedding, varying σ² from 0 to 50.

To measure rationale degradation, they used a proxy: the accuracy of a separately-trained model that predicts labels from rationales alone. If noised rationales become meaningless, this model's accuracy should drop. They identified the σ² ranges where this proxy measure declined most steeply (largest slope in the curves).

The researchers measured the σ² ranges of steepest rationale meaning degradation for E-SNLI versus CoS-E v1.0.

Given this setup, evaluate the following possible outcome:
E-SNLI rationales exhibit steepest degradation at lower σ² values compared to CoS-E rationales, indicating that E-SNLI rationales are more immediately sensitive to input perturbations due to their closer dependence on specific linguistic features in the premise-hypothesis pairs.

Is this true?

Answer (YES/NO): NO